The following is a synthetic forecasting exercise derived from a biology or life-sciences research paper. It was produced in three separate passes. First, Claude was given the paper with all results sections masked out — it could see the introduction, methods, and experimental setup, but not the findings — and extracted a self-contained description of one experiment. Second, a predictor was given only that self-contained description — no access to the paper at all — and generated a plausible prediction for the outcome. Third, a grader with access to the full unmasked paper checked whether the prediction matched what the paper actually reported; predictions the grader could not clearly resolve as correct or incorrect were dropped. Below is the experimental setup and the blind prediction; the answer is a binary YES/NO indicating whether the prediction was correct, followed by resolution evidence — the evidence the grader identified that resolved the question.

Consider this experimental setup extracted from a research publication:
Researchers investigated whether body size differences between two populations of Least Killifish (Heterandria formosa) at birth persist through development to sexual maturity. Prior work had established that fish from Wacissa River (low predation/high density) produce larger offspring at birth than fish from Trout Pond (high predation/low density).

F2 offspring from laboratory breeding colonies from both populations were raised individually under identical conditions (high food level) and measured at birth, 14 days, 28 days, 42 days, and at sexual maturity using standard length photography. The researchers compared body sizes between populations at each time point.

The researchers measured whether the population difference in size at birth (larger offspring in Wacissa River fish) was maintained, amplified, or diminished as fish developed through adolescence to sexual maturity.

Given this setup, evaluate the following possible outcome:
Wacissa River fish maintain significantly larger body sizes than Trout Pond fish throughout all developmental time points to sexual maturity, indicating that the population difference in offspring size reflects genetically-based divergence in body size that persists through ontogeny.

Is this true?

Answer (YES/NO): YES